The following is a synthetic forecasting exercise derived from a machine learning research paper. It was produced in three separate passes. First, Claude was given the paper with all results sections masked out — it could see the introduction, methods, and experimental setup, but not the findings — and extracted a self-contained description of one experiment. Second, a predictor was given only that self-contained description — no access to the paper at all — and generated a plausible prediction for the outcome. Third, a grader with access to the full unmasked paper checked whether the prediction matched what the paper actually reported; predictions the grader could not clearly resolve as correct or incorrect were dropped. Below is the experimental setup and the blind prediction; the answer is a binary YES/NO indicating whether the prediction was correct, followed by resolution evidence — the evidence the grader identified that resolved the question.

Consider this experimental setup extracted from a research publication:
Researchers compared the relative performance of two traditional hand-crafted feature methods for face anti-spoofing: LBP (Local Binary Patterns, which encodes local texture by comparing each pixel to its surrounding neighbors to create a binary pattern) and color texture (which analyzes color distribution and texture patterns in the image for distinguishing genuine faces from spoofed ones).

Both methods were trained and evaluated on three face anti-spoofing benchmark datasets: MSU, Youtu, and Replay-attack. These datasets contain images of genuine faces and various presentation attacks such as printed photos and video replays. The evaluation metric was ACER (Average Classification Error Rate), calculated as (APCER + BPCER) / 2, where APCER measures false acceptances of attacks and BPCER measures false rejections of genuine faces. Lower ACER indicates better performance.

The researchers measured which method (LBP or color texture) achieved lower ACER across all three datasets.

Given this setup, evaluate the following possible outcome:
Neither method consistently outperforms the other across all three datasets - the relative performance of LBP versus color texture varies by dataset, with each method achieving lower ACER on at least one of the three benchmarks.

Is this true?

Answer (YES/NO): NO